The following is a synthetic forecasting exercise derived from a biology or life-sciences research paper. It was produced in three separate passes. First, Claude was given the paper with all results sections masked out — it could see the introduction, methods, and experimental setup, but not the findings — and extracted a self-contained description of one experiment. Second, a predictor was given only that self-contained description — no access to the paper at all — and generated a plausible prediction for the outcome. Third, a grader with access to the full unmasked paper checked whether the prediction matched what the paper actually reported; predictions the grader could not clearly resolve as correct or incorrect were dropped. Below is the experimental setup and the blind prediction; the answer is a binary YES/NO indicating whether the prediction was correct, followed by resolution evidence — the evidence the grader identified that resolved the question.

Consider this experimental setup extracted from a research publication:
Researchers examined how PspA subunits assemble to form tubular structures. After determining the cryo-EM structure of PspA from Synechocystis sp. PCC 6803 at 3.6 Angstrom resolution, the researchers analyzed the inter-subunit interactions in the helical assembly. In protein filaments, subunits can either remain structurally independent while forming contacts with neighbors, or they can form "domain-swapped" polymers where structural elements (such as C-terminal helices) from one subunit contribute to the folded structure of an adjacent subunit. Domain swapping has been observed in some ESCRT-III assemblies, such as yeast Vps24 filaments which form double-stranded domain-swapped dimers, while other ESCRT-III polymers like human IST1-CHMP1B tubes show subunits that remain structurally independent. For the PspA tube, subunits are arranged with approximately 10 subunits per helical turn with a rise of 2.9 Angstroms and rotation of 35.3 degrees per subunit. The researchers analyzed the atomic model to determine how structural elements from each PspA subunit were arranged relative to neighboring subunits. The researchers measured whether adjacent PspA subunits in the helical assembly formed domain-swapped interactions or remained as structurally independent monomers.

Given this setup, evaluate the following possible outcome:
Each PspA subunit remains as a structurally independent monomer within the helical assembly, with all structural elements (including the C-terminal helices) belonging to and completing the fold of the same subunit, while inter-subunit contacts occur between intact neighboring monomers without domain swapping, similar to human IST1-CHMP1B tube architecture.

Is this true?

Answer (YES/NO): YES